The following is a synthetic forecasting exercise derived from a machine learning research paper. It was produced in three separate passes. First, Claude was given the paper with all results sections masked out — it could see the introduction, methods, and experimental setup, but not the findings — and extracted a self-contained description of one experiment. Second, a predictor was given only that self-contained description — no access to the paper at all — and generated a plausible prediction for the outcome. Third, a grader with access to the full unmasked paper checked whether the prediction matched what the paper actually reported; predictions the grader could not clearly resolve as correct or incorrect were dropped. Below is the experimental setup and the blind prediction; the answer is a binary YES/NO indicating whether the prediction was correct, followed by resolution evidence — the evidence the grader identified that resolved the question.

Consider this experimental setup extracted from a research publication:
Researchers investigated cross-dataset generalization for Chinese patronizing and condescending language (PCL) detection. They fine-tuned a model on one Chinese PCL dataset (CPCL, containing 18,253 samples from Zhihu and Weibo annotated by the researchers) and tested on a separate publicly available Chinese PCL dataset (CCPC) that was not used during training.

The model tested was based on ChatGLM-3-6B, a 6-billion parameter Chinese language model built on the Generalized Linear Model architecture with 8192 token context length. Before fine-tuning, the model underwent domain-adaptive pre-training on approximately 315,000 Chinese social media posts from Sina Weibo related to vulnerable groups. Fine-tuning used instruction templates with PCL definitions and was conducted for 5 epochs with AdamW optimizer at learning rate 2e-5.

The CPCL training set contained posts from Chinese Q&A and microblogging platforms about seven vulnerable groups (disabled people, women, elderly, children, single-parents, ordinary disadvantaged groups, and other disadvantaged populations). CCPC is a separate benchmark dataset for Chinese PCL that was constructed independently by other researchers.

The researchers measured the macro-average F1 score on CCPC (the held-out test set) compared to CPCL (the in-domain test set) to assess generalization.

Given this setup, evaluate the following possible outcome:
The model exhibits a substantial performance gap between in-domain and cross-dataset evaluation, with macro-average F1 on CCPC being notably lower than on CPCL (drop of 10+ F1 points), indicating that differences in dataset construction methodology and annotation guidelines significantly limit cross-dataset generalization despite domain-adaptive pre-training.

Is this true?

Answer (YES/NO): YES